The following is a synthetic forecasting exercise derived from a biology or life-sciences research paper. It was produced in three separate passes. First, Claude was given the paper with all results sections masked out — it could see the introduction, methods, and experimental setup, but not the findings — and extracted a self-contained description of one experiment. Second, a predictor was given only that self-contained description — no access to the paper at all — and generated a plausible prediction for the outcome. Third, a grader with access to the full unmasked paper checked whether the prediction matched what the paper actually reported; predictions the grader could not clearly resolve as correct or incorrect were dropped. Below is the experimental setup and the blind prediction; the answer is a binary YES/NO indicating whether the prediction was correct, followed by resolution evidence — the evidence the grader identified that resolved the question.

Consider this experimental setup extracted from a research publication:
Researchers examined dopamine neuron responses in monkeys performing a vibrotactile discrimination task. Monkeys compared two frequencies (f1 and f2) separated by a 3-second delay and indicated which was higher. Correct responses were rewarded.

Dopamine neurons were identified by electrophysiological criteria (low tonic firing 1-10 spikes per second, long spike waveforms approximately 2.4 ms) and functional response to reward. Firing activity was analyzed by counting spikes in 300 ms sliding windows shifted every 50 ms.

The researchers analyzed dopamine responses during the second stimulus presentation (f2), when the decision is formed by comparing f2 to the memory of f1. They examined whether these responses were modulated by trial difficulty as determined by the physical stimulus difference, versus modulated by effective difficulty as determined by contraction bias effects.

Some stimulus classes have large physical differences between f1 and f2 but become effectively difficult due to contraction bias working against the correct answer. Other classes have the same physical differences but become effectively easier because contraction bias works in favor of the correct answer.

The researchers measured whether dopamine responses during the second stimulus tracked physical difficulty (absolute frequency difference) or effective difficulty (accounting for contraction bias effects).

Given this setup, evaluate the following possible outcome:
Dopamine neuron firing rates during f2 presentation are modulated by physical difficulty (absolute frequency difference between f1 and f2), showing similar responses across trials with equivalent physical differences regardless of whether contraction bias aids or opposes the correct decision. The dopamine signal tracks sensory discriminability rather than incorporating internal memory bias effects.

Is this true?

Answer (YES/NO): NO